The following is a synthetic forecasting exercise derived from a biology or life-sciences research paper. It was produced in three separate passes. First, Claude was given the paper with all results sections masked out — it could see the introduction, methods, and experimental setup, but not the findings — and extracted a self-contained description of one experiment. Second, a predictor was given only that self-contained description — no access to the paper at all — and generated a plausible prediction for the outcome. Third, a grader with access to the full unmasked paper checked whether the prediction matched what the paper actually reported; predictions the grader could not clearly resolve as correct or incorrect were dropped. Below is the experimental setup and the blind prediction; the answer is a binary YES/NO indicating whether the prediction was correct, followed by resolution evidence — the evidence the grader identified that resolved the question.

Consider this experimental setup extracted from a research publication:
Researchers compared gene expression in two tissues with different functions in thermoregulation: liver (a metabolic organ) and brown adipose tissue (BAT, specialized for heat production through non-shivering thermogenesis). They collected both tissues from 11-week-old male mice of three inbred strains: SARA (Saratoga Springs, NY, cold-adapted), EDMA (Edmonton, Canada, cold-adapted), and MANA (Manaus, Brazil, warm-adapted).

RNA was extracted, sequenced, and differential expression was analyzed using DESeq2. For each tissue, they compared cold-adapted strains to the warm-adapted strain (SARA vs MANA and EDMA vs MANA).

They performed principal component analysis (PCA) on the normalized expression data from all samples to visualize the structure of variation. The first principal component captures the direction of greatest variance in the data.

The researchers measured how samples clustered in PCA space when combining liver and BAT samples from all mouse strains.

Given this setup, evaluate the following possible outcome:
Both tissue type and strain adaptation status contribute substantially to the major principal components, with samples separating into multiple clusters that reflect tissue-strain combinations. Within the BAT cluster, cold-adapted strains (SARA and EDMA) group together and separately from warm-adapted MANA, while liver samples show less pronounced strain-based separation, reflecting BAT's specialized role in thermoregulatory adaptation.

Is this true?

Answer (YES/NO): NO